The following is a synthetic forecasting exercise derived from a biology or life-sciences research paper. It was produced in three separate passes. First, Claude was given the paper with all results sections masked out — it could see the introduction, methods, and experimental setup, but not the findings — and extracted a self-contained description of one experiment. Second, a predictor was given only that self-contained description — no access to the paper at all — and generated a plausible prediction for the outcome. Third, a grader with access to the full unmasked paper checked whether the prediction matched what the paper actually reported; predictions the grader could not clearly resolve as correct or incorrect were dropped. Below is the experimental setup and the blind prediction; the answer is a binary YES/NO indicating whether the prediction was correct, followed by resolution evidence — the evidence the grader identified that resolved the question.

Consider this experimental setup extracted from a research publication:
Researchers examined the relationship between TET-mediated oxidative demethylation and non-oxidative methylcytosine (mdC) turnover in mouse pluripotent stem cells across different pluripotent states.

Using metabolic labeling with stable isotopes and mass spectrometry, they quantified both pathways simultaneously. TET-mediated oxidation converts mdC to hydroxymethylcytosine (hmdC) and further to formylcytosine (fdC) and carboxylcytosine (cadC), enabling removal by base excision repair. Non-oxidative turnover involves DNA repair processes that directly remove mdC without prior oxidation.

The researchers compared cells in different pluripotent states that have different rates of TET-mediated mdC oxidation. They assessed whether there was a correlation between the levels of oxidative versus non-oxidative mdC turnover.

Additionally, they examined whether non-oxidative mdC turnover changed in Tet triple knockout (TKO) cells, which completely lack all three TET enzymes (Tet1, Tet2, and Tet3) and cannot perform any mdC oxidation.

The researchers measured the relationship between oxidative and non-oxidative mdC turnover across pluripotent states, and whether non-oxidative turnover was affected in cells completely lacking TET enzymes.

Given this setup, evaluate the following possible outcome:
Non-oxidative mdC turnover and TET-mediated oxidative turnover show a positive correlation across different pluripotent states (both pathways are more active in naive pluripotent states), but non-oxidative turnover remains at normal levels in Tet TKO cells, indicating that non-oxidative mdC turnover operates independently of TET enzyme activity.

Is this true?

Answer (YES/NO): NO